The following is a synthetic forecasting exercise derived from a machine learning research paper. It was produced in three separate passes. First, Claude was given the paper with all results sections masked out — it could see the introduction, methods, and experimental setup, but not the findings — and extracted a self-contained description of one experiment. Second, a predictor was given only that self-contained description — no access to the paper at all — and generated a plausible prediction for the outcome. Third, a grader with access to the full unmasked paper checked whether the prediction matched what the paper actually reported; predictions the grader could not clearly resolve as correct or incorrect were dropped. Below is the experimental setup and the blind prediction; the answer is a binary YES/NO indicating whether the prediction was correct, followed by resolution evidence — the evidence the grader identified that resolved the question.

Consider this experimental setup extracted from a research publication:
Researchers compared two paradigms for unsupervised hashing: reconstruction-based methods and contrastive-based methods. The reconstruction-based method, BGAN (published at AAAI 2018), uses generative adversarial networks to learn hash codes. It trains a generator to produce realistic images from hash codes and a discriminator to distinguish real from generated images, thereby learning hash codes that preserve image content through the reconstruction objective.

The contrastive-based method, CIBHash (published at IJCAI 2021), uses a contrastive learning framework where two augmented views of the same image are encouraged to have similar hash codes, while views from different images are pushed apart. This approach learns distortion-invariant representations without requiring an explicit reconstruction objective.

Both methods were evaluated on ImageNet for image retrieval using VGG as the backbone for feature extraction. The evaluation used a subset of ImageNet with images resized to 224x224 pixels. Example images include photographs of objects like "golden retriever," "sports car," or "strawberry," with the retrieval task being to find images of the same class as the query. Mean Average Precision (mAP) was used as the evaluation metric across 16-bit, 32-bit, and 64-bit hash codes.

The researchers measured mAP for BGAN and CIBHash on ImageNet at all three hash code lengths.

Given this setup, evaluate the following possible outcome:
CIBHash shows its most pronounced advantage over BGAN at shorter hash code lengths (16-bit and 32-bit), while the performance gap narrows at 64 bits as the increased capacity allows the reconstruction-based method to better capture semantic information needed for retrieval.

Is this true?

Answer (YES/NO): NO